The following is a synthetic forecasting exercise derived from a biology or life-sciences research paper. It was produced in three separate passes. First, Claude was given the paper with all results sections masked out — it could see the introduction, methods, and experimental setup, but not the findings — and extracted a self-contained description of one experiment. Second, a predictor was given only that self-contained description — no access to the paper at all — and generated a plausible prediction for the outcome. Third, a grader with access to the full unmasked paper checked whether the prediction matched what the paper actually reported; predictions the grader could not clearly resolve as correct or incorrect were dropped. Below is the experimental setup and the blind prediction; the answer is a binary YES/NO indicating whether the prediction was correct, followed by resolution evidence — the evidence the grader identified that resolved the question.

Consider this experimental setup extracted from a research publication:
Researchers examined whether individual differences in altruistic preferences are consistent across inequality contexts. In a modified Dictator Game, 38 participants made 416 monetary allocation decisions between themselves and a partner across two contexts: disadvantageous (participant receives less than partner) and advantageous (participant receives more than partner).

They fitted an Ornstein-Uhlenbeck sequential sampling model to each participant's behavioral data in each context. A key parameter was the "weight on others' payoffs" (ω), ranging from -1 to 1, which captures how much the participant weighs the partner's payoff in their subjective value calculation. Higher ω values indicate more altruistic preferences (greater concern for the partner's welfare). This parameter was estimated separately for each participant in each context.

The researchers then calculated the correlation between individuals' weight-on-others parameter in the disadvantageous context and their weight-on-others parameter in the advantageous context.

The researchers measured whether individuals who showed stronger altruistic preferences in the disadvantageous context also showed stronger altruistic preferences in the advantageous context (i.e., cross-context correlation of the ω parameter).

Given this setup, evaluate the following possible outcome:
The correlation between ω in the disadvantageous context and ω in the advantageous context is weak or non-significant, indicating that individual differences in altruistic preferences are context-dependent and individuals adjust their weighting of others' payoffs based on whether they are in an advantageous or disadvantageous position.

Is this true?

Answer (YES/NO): NO